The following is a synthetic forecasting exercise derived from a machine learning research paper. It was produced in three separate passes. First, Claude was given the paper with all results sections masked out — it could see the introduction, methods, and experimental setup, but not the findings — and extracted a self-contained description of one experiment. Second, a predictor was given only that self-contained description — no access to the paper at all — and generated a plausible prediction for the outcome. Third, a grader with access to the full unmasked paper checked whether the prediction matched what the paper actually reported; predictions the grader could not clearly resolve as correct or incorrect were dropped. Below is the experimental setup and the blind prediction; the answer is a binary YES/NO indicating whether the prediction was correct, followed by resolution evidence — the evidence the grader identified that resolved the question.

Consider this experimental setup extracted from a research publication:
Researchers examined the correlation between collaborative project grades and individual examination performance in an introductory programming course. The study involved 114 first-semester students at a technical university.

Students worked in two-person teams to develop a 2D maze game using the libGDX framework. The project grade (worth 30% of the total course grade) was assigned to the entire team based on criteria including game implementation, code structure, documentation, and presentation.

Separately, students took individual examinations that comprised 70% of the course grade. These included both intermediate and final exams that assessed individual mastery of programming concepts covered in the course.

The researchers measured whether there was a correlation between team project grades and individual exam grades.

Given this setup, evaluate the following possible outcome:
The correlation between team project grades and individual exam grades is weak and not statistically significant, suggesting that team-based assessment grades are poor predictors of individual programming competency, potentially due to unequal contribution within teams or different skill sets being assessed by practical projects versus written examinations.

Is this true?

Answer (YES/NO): NO